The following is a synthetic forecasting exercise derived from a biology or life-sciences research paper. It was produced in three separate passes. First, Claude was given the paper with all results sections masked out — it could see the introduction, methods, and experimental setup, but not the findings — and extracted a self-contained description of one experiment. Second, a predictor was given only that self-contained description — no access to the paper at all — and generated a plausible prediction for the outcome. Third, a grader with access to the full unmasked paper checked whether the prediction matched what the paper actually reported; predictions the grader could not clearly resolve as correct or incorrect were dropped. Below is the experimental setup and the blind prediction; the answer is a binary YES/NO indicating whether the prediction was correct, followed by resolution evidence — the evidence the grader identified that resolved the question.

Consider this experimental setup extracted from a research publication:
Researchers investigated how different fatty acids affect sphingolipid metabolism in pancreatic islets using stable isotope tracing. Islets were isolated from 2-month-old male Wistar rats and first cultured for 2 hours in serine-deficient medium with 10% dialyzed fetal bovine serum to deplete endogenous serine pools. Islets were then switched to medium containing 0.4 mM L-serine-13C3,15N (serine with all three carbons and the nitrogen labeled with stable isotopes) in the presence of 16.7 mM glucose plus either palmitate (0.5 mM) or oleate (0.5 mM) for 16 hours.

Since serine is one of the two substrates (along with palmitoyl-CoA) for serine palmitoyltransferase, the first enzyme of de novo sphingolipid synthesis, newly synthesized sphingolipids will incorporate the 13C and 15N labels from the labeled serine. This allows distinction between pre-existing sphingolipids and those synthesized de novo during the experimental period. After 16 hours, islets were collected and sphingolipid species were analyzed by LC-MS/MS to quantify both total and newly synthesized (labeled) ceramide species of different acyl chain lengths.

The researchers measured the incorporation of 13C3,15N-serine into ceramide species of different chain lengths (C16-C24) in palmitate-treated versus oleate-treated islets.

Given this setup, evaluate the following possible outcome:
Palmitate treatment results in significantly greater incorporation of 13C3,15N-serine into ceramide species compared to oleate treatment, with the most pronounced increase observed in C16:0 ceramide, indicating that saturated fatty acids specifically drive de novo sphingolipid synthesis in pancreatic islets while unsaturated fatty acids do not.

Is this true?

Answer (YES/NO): NO